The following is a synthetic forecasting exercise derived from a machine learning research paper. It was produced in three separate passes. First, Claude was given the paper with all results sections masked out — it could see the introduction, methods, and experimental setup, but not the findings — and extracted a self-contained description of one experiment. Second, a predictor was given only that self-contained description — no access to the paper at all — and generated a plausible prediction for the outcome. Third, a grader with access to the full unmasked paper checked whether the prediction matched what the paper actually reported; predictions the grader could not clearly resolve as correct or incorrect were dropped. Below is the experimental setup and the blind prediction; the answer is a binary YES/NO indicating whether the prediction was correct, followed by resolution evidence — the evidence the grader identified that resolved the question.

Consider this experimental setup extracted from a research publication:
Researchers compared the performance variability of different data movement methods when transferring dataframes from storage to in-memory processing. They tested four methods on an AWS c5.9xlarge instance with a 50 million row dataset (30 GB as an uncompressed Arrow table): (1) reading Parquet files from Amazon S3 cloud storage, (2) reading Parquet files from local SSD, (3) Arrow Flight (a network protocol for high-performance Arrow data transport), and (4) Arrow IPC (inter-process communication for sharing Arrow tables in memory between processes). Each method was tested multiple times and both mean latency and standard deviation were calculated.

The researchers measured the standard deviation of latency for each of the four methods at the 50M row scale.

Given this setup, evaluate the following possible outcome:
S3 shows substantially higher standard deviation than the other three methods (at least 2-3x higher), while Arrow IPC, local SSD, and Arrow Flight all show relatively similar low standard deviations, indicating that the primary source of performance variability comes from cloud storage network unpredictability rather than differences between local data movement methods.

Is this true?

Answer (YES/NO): NO